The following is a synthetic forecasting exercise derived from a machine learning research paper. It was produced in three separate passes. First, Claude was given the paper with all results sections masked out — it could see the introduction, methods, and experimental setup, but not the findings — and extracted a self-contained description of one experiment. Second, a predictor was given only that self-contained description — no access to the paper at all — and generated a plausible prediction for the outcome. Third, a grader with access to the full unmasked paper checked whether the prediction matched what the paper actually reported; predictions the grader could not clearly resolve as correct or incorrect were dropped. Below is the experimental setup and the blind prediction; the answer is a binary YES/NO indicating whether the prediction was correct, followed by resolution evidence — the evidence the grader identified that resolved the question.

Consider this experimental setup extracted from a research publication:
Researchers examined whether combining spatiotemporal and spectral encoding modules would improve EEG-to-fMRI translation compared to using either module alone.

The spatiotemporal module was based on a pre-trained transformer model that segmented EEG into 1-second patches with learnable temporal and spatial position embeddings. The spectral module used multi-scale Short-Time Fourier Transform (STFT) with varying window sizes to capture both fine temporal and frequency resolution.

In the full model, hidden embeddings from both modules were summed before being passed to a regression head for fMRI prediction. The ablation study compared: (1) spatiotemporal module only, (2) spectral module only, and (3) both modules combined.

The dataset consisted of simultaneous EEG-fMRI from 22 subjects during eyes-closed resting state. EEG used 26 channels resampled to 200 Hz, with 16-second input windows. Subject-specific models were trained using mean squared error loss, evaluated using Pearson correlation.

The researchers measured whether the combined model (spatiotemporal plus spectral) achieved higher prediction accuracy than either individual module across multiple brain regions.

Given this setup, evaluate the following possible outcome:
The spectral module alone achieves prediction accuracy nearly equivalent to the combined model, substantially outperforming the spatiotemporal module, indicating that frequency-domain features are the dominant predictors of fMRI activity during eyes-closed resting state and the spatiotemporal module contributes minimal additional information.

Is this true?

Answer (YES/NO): NO